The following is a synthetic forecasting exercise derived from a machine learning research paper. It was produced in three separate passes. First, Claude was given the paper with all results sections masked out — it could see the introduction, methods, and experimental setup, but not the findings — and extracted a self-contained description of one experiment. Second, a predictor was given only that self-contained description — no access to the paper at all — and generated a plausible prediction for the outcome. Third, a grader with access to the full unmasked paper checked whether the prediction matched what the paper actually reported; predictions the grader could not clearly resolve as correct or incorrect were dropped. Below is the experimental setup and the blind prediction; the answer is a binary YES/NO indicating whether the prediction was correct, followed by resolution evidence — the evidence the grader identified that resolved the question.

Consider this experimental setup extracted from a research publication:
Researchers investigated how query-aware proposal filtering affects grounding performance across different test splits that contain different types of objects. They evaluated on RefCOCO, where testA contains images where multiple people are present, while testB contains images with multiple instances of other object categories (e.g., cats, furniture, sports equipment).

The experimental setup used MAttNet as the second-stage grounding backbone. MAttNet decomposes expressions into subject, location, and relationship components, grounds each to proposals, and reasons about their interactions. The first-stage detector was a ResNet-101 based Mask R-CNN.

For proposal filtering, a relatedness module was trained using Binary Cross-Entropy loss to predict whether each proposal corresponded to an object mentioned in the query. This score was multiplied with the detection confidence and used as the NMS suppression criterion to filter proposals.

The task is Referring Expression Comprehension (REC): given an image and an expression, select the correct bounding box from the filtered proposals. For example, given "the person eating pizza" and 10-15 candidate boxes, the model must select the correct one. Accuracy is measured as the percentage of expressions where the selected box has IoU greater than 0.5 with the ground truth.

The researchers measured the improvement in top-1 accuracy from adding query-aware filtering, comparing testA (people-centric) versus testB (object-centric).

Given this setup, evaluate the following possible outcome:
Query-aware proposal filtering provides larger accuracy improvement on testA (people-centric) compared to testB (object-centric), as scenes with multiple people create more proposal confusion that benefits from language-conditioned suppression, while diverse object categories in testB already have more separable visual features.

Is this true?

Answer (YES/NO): NO